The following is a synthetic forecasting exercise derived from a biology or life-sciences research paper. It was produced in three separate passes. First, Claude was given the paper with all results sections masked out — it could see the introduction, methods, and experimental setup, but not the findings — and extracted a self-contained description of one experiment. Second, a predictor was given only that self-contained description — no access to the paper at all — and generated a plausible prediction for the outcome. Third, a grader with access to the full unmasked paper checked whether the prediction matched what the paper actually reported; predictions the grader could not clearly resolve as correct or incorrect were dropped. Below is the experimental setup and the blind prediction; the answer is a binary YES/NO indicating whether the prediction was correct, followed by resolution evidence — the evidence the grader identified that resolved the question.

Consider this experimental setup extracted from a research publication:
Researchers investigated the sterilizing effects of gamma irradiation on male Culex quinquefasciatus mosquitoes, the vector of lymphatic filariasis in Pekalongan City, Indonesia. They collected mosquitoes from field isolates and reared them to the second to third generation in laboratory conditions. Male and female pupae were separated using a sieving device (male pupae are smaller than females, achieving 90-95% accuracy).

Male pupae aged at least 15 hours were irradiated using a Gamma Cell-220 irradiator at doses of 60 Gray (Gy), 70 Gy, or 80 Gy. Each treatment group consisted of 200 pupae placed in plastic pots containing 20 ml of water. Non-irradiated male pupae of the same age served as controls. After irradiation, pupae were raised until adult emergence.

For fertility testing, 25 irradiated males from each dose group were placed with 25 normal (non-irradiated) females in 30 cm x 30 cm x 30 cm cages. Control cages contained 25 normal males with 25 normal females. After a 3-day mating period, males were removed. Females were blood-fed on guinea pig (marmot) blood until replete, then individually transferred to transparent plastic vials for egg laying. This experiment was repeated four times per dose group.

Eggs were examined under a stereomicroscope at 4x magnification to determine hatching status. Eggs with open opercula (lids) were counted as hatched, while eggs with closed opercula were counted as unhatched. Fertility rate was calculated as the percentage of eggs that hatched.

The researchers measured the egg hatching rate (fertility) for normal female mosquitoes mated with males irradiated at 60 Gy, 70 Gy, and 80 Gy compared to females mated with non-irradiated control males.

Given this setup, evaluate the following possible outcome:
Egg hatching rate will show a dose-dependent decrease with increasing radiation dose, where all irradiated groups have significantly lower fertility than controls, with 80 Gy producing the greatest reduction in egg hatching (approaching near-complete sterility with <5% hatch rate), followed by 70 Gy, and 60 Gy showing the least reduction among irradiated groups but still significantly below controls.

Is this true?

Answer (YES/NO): YES